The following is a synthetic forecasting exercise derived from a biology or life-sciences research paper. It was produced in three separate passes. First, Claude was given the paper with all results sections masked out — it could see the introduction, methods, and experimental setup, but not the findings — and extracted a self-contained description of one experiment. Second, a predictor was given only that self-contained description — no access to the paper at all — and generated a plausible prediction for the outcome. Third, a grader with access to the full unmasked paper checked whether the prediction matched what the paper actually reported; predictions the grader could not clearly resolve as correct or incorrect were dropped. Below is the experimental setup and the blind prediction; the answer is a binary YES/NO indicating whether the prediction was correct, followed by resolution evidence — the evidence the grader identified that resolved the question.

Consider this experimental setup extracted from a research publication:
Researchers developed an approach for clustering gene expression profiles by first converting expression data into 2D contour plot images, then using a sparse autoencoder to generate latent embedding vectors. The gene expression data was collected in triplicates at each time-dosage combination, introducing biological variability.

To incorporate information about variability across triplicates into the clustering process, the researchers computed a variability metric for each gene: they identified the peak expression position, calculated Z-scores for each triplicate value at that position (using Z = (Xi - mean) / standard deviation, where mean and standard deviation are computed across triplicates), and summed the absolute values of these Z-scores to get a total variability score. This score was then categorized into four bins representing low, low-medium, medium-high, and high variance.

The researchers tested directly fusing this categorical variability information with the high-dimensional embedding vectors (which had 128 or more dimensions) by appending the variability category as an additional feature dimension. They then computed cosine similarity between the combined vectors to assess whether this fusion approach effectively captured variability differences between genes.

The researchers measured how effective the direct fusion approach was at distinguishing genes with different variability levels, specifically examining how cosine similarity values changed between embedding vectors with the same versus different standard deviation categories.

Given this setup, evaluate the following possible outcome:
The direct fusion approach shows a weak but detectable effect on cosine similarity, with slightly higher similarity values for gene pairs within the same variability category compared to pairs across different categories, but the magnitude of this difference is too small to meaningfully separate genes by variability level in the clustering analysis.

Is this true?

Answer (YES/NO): NO